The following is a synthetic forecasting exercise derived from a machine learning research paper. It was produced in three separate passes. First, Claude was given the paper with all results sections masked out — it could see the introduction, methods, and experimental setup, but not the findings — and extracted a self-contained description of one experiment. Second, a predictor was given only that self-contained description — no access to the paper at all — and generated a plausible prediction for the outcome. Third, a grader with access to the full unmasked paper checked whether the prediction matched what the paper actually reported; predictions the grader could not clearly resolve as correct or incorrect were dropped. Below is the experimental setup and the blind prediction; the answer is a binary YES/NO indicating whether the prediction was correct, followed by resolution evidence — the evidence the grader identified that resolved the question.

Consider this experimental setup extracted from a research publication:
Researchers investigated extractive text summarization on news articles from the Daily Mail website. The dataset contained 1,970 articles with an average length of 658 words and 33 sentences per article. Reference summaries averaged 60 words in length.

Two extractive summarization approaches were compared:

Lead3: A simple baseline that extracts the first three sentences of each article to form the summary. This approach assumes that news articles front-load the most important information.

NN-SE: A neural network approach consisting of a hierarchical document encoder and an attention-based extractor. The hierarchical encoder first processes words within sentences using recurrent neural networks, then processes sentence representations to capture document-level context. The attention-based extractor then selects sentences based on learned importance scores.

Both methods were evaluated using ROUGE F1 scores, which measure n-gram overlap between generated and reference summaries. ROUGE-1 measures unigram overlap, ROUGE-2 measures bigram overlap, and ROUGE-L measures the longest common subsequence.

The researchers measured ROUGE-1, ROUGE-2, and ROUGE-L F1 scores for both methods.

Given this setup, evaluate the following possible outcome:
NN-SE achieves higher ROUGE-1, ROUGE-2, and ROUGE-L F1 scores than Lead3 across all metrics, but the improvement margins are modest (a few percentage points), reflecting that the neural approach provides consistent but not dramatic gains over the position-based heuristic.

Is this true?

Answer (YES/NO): NO